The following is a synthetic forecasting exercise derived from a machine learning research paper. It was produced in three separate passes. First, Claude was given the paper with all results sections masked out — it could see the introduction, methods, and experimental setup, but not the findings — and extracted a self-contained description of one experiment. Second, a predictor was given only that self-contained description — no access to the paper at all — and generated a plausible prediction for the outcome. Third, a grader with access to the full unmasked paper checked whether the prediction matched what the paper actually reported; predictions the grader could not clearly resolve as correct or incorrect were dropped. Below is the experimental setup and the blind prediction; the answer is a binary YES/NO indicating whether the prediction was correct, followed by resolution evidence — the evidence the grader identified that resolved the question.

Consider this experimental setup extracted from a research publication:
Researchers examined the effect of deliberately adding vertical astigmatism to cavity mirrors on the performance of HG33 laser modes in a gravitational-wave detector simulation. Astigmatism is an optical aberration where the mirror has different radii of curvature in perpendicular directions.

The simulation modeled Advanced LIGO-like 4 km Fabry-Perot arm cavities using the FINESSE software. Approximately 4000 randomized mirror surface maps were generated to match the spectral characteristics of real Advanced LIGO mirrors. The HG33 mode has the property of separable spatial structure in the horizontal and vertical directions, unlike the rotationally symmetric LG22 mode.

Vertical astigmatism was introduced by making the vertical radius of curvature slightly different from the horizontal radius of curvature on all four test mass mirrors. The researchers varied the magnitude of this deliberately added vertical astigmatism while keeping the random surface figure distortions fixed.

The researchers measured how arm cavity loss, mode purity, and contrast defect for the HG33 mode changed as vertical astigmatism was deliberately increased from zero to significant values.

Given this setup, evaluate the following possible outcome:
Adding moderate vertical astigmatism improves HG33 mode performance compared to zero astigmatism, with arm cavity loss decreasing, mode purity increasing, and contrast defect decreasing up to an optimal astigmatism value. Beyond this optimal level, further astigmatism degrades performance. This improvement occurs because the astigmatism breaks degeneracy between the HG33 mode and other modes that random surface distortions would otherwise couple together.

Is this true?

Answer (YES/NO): NO